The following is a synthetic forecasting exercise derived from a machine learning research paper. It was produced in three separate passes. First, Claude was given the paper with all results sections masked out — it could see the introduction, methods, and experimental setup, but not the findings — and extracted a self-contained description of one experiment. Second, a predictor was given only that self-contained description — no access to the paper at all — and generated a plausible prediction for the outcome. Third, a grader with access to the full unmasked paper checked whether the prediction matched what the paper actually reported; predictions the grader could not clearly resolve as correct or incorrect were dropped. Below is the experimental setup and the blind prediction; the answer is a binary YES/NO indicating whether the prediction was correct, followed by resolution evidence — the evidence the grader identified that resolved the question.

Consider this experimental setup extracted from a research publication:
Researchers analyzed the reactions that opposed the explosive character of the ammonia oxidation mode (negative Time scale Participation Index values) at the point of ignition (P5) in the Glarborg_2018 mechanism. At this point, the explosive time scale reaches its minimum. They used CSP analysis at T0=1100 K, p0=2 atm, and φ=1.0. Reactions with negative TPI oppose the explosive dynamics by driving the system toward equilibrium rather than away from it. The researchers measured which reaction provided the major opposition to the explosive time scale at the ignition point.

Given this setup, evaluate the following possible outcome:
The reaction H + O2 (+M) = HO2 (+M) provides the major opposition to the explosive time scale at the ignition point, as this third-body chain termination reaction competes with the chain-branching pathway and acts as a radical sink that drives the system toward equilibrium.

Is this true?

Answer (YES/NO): NO